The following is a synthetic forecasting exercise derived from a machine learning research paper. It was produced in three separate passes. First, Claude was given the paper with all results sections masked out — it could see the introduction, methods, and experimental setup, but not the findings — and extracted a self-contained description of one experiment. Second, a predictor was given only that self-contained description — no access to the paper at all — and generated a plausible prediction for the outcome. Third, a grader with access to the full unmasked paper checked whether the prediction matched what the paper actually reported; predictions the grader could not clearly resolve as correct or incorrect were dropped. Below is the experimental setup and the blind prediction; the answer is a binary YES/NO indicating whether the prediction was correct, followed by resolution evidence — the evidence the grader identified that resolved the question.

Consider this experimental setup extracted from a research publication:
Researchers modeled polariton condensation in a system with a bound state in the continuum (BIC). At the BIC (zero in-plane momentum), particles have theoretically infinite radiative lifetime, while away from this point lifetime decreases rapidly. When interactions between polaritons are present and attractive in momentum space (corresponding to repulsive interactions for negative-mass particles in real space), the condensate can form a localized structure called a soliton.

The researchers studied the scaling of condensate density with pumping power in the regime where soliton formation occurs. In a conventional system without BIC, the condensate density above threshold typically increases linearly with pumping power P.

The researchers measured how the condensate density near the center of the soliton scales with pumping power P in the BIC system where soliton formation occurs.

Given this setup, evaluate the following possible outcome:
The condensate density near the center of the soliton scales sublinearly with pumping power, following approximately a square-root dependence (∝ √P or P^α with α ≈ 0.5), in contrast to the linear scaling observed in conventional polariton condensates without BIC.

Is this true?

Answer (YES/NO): NO